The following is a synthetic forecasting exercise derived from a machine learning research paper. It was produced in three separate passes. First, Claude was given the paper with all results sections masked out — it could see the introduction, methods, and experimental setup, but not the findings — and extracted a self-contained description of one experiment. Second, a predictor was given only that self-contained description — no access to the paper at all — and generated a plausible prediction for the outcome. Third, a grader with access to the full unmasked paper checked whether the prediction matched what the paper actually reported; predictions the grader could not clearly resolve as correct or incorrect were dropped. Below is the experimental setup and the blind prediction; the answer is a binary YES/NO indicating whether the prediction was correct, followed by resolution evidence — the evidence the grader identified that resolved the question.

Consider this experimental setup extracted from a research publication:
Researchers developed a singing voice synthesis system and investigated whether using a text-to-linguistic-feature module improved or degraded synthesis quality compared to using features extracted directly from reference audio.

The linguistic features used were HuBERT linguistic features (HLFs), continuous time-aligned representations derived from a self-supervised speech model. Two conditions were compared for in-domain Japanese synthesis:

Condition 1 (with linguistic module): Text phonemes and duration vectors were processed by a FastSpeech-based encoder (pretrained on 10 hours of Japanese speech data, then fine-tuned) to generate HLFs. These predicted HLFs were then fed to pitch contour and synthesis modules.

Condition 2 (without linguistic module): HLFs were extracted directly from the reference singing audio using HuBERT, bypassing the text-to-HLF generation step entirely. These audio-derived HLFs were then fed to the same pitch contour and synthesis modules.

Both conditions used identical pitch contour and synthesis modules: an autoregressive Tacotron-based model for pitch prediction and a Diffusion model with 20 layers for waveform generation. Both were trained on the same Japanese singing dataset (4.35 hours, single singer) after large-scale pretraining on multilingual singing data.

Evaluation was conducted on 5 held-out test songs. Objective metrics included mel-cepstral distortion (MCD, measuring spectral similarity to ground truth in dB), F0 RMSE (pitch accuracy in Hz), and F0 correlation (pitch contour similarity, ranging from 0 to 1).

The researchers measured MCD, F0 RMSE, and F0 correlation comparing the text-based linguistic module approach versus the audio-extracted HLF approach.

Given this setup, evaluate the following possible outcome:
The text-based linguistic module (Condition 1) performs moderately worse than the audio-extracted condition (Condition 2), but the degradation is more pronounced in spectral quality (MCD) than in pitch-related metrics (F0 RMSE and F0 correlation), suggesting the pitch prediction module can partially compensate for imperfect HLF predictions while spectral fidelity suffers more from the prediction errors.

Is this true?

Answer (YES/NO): NO